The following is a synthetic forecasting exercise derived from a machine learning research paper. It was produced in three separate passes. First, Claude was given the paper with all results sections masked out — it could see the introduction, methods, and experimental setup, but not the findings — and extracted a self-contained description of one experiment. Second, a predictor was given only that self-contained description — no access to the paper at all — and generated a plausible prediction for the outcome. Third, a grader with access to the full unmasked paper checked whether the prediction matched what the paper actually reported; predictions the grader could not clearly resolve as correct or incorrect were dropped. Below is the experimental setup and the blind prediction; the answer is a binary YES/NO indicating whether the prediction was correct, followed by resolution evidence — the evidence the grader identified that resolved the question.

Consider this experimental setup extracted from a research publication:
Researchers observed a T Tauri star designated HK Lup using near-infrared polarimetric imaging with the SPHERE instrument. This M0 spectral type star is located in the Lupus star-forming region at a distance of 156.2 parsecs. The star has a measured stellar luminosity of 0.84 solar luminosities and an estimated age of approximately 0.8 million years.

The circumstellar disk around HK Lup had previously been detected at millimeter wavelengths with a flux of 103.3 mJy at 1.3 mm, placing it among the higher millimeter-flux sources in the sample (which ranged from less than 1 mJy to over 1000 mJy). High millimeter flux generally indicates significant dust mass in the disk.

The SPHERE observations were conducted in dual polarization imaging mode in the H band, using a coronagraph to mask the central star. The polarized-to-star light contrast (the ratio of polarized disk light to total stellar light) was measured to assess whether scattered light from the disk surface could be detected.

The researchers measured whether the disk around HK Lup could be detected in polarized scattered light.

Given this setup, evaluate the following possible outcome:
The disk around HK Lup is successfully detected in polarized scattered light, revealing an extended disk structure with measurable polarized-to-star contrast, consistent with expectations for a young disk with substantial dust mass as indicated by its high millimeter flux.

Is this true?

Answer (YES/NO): NO